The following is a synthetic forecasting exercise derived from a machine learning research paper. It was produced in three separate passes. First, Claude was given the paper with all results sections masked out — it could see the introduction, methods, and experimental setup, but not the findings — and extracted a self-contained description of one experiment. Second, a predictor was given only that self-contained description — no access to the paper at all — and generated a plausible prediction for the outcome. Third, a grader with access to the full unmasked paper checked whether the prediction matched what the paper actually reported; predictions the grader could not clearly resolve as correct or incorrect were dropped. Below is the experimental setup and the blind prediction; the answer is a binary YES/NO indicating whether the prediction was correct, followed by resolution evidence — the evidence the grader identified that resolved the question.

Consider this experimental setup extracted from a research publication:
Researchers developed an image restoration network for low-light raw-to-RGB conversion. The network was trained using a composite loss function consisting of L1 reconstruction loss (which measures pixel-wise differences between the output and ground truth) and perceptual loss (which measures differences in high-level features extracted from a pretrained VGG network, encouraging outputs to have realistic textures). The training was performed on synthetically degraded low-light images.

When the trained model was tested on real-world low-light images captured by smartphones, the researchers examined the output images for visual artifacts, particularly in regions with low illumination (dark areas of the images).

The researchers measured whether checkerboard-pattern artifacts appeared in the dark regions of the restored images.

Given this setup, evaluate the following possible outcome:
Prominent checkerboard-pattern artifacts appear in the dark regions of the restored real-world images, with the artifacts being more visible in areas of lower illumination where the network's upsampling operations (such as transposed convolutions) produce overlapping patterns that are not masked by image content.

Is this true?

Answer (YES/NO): YES